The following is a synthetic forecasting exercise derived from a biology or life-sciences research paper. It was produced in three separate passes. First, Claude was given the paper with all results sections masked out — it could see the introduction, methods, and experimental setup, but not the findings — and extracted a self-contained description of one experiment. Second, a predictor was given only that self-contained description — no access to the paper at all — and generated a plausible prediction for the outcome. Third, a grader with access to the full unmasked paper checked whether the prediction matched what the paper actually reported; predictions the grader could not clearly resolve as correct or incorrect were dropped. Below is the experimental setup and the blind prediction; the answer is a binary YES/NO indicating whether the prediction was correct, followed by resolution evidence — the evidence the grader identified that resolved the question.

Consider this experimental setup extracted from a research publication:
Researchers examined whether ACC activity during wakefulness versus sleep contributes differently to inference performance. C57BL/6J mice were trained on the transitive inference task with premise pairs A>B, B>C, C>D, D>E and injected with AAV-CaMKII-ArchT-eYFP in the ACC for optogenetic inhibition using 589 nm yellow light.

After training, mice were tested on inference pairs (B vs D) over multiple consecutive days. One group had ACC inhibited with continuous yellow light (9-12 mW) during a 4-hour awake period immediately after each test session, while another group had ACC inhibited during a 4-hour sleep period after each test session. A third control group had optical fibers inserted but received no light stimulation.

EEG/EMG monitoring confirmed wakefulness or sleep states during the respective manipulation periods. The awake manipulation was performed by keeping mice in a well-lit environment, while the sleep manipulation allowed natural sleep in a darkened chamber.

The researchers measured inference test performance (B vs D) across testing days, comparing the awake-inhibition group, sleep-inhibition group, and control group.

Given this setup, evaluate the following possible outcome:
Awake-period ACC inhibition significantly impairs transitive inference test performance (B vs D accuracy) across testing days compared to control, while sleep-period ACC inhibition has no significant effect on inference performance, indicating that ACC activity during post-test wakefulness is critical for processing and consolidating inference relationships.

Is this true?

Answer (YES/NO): NO